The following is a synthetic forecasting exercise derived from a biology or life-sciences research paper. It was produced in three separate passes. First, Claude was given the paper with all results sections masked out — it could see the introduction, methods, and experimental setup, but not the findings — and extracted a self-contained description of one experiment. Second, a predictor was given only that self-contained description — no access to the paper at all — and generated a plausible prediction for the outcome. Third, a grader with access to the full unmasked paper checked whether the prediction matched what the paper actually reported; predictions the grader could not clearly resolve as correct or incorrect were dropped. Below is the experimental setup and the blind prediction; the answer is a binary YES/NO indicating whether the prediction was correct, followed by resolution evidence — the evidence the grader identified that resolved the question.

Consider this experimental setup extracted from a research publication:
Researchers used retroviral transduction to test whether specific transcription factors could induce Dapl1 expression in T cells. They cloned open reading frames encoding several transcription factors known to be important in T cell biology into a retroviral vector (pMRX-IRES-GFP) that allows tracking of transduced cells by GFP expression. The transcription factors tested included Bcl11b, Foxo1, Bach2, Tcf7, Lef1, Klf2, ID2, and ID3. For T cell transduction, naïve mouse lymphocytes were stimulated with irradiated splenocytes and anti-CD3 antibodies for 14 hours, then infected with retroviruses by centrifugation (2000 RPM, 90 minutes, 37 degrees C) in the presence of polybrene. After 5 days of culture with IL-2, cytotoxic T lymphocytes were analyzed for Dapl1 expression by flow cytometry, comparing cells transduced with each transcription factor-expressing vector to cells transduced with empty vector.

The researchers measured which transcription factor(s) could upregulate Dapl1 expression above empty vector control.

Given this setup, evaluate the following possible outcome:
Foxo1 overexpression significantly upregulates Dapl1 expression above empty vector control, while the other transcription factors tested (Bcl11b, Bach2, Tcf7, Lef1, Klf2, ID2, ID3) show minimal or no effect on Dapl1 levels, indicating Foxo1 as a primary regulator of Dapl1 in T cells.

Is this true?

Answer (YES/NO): NO